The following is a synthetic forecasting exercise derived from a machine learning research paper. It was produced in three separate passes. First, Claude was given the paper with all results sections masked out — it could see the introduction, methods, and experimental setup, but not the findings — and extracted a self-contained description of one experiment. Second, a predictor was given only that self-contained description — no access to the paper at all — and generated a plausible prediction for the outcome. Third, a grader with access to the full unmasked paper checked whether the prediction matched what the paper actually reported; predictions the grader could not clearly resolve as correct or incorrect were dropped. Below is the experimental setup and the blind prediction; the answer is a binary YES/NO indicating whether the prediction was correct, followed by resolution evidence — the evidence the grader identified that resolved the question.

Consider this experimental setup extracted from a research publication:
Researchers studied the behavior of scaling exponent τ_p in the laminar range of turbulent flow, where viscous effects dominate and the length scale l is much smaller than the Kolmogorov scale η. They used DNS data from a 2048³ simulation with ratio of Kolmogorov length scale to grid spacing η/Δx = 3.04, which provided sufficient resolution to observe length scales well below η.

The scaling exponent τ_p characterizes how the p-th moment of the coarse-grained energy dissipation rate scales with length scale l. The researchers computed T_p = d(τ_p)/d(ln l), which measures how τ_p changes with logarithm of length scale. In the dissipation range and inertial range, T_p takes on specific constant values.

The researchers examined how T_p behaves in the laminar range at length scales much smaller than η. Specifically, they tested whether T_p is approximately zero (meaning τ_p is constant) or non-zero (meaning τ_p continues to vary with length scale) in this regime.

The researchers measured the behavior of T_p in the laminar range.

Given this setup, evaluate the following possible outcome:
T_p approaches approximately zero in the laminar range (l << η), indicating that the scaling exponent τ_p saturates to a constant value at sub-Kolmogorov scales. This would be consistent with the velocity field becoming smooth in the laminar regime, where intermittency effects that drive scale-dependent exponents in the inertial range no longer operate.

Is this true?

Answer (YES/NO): YES